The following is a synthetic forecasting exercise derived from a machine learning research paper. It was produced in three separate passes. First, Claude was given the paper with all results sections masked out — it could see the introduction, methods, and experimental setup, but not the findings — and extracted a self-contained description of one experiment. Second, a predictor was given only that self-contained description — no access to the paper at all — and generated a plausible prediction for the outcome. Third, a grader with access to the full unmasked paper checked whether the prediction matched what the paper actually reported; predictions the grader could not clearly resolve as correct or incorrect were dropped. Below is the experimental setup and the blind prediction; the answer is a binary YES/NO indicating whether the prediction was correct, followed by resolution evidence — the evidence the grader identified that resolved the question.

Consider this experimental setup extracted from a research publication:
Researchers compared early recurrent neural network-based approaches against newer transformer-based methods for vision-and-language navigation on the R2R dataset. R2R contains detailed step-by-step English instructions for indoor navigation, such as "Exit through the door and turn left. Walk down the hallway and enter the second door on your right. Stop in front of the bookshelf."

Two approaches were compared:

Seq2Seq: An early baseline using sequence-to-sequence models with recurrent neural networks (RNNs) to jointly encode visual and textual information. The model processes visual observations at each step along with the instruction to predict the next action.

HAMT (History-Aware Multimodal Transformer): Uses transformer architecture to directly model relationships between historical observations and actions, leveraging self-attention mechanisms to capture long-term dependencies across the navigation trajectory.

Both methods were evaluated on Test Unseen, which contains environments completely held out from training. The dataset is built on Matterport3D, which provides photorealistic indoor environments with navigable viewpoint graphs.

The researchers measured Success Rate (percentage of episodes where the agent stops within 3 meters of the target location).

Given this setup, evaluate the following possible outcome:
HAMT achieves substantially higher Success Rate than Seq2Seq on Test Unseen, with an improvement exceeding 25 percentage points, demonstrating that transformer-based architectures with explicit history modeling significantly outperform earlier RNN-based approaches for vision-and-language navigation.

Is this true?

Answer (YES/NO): YES